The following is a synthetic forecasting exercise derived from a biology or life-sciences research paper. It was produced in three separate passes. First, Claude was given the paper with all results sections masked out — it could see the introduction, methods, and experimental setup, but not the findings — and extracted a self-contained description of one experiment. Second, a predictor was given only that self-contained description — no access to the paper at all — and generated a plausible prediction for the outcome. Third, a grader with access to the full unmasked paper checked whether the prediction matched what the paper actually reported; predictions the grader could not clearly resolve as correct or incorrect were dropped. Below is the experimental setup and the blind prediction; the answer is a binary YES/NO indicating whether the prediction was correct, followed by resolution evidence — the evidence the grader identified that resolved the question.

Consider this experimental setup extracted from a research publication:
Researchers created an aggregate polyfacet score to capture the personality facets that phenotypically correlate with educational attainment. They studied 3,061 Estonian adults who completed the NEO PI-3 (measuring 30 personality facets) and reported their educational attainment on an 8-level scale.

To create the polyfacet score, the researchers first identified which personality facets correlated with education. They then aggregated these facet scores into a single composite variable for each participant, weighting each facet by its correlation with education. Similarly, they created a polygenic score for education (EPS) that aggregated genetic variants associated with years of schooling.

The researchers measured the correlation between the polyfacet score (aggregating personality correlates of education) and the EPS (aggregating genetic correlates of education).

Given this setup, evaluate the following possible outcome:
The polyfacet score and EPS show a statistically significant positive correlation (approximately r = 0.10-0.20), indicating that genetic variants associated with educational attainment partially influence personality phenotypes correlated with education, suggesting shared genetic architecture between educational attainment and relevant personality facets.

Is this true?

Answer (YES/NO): NO